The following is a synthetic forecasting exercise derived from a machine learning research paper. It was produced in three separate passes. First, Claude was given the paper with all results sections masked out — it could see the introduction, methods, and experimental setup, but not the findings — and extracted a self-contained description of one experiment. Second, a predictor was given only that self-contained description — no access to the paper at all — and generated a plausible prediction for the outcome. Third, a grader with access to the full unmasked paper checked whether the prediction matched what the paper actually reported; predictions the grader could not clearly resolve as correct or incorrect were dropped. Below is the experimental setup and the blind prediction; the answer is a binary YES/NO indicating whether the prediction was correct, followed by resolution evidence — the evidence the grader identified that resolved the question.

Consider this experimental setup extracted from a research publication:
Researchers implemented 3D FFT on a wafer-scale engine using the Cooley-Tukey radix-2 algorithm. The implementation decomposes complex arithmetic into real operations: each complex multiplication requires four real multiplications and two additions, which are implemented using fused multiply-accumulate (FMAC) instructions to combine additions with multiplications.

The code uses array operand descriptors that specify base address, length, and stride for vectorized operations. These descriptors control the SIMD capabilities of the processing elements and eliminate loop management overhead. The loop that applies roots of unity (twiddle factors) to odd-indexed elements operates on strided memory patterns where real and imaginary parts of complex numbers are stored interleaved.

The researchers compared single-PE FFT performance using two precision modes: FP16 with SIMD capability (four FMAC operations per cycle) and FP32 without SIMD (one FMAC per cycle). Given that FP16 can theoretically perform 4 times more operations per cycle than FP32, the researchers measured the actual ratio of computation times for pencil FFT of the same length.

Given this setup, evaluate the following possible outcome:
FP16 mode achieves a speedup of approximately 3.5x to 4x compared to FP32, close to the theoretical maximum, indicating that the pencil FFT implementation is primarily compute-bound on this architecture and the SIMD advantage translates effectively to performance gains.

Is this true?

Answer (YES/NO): NO